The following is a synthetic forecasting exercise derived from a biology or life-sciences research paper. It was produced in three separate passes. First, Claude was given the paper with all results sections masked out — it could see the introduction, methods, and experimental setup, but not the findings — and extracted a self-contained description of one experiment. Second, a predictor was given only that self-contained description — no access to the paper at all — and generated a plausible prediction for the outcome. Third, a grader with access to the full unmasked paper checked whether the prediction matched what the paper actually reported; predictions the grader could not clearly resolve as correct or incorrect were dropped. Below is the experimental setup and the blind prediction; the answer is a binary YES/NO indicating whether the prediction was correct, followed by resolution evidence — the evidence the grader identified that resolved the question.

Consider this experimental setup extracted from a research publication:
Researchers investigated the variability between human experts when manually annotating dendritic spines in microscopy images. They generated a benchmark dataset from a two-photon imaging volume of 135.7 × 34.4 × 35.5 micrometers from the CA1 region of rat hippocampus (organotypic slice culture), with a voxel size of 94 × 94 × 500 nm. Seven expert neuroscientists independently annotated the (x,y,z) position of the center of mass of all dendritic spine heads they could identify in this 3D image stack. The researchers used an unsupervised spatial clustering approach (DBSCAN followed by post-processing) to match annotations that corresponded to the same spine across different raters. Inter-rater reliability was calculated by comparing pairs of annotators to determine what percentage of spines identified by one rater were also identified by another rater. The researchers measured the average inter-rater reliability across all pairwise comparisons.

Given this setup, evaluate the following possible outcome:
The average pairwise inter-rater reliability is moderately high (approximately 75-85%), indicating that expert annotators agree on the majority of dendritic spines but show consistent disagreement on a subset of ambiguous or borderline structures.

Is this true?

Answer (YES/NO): YES